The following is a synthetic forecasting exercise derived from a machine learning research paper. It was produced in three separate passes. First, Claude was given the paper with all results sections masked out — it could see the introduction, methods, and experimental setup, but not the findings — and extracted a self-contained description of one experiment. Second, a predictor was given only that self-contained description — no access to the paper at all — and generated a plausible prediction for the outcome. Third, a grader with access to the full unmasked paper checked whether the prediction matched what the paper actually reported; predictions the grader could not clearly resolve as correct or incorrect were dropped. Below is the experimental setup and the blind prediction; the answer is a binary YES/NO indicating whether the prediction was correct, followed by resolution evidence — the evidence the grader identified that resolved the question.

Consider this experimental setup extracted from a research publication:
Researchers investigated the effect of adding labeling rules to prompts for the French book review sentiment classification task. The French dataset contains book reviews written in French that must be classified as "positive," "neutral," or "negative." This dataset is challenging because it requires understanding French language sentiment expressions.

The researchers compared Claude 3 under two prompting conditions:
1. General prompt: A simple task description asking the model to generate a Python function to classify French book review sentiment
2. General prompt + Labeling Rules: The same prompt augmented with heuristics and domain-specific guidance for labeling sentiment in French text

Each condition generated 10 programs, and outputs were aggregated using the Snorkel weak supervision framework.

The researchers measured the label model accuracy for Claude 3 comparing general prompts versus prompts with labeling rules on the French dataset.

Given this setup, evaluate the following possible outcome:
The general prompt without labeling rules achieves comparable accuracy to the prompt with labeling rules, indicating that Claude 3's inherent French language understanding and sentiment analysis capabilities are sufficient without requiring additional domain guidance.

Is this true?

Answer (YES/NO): NO